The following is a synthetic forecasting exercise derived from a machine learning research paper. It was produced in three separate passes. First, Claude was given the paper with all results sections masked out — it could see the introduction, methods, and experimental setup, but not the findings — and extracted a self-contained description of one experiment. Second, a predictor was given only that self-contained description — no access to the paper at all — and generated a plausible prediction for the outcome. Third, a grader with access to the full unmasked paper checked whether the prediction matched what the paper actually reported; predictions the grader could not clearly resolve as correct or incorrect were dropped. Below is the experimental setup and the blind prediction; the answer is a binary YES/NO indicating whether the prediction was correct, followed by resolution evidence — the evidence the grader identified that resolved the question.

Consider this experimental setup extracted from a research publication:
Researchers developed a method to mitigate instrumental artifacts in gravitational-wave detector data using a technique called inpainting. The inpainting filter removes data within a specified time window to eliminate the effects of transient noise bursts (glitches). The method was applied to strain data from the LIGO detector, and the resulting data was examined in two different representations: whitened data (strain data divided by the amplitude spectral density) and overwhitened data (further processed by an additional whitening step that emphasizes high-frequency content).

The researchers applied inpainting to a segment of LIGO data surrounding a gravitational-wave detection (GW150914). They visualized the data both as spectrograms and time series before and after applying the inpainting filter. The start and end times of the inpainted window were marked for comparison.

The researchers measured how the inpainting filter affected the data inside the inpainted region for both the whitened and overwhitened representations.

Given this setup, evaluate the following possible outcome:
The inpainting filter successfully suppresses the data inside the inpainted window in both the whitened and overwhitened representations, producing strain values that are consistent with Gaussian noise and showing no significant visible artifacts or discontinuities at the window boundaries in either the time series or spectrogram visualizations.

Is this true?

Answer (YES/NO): NO